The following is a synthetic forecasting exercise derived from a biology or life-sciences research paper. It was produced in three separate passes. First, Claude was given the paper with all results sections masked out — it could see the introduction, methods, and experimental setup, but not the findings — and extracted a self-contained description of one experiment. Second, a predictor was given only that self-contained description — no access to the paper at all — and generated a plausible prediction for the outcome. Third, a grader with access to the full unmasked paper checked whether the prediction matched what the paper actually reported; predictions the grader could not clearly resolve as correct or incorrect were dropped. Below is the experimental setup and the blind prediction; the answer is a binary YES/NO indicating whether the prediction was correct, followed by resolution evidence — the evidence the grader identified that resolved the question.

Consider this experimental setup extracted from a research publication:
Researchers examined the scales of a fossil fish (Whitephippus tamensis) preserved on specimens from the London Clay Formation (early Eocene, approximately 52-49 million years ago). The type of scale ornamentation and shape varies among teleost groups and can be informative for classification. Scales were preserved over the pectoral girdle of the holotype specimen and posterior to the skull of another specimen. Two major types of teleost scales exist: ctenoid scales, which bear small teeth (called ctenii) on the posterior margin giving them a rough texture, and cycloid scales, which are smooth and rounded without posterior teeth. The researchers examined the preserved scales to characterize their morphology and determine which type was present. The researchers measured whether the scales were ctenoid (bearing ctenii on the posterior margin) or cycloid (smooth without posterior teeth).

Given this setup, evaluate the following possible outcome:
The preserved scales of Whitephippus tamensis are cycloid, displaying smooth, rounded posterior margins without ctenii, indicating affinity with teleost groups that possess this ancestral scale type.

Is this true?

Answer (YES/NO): YES